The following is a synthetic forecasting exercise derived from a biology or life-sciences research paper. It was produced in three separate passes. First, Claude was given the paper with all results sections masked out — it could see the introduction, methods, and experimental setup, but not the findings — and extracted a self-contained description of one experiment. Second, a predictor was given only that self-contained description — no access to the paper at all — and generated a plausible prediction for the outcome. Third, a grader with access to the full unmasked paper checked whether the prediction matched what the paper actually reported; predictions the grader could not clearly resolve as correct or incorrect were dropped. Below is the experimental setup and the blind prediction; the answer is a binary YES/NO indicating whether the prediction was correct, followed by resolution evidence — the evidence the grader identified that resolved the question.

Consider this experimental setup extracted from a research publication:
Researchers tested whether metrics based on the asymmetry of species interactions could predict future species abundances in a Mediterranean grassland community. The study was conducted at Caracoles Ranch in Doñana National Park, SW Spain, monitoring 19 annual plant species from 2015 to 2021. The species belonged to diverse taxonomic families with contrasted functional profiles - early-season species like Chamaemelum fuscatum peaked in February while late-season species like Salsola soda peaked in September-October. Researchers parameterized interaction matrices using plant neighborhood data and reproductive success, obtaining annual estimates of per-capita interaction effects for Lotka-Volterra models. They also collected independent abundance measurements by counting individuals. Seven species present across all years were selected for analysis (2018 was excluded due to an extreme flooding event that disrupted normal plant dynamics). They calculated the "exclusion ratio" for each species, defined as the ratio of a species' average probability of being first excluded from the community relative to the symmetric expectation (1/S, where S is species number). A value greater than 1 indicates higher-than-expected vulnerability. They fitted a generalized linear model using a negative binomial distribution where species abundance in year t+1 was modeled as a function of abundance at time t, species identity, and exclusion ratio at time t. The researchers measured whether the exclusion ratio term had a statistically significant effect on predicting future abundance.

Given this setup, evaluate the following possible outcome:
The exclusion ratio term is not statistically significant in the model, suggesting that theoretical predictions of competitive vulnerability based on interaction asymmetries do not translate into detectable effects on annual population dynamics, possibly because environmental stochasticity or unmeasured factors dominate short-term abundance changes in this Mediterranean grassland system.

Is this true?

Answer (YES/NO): NO